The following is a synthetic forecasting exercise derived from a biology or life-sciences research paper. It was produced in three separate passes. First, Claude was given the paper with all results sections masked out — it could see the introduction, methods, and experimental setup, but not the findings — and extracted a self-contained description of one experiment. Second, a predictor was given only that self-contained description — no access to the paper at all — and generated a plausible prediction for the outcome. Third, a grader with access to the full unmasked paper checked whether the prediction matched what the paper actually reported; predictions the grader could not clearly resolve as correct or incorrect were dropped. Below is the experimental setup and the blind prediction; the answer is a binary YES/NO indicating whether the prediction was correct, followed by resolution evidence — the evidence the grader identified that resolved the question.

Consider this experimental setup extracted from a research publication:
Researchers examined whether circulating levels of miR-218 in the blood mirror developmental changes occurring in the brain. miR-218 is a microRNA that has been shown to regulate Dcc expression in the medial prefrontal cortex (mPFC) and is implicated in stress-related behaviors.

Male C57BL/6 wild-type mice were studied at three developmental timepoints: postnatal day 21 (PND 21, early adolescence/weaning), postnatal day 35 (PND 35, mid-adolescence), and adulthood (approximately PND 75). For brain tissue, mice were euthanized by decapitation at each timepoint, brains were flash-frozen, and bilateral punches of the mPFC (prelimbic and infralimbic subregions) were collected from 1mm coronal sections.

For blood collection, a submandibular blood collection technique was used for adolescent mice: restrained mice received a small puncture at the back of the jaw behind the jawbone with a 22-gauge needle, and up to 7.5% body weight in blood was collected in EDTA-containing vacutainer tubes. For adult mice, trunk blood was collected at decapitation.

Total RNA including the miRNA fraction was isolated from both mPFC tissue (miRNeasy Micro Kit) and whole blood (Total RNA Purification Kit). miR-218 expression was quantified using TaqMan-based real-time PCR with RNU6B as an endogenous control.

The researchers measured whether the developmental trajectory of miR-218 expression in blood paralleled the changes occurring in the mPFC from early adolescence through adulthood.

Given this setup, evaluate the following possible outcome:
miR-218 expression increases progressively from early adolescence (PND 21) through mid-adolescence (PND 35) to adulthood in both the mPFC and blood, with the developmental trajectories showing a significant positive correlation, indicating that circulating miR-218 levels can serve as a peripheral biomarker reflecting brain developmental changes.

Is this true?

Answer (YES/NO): NO